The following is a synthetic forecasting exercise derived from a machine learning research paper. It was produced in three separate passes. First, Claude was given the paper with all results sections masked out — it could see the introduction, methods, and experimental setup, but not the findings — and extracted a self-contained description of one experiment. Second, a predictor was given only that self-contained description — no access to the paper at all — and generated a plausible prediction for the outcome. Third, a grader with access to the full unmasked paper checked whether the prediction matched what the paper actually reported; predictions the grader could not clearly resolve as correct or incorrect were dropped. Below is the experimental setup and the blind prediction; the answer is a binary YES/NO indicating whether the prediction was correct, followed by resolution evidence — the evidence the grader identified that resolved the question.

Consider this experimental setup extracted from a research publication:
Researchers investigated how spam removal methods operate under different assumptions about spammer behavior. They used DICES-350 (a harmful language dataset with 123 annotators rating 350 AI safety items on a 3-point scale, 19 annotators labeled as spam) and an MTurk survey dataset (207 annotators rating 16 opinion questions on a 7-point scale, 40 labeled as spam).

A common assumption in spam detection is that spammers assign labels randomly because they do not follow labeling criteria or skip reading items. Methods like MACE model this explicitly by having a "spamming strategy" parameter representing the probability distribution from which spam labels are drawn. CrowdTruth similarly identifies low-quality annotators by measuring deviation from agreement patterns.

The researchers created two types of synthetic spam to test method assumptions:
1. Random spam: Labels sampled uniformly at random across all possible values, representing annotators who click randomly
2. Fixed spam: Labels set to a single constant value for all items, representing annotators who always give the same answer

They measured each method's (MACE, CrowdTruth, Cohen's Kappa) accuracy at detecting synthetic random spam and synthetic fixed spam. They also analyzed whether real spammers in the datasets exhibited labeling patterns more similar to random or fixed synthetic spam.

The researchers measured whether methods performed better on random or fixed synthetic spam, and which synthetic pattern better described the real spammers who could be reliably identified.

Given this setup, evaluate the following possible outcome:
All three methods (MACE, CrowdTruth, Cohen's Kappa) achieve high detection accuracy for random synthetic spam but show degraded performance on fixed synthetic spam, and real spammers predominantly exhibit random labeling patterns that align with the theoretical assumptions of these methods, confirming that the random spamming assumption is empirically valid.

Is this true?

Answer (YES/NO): NO